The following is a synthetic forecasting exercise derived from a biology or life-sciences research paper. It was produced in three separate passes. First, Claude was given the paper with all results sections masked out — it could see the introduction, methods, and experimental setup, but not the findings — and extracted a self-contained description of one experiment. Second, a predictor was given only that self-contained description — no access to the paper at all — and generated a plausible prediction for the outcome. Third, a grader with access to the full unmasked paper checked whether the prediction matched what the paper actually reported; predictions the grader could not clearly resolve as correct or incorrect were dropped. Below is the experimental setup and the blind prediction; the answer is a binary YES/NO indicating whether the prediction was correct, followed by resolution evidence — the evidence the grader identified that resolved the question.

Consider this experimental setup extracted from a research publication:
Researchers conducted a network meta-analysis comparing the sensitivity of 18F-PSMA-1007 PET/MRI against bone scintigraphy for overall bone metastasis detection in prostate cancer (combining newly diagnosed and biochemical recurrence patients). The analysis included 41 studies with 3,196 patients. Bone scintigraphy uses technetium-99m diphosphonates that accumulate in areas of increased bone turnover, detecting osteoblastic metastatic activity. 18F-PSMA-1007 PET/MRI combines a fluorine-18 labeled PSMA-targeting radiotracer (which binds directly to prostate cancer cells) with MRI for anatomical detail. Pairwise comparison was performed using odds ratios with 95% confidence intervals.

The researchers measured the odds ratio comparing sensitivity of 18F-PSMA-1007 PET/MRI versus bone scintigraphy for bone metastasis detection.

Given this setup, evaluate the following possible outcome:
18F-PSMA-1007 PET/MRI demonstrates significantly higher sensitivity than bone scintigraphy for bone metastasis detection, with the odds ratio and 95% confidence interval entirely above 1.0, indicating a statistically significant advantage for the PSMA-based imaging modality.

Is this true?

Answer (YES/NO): YES